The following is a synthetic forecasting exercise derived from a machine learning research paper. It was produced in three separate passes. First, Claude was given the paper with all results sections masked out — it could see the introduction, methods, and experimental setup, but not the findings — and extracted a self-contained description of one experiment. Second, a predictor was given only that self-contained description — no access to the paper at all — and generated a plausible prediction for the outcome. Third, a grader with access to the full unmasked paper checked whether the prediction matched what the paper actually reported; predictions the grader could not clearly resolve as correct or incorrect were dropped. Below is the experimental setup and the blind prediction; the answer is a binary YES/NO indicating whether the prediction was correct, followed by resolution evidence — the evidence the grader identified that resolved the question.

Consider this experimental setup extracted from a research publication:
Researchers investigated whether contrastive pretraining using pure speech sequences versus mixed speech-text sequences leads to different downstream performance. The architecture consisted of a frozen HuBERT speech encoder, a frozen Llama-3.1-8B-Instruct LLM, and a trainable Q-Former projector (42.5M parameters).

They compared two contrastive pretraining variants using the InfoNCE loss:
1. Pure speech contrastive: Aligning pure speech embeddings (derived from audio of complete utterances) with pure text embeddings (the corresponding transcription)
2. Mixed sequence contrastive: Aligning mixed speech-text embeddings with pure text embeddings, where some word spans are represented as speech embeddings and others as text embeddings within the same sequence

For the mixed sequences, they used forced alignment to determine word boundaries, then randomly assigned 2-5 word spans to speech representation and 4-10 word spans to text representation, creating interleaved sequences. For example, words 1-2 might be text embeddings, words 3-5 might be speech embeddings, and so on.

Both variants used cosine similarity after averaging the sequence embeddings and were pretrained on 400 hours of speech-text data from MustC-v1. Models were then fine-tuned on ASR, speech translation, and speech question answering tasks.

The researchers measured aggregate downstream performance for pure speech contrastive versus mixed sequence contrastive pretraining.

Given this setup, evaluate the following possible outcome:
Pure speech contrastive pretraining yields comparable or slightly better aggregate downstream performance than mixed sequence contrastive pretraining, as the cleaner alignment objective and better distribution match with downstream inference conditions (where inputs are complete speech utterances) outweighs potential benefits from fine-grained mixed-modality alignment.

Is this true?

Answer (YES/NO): NO